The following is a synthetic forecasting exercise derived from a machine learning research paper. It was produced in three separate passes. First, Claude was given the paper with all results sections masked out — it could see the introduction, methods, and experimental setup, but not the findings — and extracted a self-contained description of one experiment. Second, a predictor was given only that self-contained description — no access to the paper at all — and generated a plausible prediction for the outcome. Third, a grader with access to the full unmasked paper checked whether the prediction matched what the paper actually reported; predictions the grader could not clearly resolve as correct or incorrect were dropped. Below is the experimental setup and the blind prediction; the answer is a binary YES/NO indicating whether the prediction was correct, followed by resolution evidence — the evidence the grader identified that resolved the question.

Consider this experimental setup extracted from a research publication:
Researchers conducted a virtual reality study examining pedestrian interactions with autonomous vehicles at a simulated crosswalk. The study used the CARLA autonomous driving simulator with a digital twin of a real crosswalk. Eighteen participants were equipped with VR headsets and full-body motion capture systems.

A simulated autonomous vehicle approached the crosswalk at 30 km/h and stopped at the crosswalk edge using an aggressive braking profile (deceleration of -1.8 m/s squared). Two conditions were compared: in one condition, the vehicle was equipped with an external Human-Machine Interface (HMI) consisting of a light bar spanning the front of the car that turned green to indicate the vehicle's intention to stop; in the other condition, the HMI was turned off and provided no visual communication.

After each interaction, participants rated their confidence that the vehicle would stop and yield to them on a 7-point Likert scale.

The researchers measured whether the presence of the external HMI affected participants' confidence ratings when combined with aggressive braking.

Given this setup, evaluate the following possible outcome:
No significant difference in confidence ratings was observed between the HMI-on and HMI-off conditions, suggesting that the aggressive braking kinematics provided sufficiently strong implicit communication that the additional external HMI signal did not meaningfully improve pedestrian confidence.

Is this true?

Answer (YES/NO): NO